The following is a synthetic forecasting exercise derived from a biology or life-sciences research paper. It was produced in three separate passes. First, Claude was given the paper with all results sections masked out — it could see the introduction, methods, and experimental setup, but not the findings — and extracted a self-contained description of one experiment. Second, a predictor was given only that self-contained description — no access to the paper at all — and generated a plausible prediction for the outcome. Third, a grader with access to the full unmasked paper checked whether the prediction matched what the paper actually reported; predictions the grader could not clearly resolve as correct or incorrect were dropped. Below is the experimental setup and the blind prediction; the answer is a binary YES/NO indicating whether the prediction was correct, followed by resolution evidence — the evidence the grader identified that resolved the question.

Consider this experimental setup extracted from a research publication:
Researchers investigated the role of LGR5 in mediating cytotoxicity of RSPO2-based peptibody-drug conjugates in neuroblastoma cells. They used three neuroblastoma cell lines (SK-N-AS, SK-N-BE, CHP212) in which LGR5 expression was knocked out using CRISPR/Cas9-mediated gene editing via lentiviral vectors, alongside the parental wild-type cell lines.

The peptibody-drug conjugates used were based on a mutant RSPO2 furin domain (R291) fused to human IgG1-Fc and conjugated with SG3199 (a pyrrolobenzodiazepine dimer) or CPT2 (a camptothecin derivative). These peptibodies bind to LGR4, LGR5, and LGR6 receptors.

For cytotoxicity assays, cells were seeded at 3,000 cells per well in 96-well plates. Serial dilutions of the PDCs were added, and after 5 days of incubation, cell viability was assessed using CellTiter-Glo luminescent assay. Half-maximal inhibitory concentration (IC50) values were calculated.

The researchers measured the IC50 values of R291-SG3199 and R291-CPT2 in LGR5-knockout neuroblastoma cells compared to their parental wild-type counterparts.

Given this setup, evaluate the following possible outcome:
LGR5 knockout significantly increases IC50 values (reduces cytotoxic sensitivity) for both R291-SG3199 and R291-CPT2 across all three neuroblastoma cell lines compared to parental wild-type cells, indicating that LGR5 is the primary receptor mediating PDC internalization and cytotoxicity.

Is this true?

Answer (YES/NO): NO